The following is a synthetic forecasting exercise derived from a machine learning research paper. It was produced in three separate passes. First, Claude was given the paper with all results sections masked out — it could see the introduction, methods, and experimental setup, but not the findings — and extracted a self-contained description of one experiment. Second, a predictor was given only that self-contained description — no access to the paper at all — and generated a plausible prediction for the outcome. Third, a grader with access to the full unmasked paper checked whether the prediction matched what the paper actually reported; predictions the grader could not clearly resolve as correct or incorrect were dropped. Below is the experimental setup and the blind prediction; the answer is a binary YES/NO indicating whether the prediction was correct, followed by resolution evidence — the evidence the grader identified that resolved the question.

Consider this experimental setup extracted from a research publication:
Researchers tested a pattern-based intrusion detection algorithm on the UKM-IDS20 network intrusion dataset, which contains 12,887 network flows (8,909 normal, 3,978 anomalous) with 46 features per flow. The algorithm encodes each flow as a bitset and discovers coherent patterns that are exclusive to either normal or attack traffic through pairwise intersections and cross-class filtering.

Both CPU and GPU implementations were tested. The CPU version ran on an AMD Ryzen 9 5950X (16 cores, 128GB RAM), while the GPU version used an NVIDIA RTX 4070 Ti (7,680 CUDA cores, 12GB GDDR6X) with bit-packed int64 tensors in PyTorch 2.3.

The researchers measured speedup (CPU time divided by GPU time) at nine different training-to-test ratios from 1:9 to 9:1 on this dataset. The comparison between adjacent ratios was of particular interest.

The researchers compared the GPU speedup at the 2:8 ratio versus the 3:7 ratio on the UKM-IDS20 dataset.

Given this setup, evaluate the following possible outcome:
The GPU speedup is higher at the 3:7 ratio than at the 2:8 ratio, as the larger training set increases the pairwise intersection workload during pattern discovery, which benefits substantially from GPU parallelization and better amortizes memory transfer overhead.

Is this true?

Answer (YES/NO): NO